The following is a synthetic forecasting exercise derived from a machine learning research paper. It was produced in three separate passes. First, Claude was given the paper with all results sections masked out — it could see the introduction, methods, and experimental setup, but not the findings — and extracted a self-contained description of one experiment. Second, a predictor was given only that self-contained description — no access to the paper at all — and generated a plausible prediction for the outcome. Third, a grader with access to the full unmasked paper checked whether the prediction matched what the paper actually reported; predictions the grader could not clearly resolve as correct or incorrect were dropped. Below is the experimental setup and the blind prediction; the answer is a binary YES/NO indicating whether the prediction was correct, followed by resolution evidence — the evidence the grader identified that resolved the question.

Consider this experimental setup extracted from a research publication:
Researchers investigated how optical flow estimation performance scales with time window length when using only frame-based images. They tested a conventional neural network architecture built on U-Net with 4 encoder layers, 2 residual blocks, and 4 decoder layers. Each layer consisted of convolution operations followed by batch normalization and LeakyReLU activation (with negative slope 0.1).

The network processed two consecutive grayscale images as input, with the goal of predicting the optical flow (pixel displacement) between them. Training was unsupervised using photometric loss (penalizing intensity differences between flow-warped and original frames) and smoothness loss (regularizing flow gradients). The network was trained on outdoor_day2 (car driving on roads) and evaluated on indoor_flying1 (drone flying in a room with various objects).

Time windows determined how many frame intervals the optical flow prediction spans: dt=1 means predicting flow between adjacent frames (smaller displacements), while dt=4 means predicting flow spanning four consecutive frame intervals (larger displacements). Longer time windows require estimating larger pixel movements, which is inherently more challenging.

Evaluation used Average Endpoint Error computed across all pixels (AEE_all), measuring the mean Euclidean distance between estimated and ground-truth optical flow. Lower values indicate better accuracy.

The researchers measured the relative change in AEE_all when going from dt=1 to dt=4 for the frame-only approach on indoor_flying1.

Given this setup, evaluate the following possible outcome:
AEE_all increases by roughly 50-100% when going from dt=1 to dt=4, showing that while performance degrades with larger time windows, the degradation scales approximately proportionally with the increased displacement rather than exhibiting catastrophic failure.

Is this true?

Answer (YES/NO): NO